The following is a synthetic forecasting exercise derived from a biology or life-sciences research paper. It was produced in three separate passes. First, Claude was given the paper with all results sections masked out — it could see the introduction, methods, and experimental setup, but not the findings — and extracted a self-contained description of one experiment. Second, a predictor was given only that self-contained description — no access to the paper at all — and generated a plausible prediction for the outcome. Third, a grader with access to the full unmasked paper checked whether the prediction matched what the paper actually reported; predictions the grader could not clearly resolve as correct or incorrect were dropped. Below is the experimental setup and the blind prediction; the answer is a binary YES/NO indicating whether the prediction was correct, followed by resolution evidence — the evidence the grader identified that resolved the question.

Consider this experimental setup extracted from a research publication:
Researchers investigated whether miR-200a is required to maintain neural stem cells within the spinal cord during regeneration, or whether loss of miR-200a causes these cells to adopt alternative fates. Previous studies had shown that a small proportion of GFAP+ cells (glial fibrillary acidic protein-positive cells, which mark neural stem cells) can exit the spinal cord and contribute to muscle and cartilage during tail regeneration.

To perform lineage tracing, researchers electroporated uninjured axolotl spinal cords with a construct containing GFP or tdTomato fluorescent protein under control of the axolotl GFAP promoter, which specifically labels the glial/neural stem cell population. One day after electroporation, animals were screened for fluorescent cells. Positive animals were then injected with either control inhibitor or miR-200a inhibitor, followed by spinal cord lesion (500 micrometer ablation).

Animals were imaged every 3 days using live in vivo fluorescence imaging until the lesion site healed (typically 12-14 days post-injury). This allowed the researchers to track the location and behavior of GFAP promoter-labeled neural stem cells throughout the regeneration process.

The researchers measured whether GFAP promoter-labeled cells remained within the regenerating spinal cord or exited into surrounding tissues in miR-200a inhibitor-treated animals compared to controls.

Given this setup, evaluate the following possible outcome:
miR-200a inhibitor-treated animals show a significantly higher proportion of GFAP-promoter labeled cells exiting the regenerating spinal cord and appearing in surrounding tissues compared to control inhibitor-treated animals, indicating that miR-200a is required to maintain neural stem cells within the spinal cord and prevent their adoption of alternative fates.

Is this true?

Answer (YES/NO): YES